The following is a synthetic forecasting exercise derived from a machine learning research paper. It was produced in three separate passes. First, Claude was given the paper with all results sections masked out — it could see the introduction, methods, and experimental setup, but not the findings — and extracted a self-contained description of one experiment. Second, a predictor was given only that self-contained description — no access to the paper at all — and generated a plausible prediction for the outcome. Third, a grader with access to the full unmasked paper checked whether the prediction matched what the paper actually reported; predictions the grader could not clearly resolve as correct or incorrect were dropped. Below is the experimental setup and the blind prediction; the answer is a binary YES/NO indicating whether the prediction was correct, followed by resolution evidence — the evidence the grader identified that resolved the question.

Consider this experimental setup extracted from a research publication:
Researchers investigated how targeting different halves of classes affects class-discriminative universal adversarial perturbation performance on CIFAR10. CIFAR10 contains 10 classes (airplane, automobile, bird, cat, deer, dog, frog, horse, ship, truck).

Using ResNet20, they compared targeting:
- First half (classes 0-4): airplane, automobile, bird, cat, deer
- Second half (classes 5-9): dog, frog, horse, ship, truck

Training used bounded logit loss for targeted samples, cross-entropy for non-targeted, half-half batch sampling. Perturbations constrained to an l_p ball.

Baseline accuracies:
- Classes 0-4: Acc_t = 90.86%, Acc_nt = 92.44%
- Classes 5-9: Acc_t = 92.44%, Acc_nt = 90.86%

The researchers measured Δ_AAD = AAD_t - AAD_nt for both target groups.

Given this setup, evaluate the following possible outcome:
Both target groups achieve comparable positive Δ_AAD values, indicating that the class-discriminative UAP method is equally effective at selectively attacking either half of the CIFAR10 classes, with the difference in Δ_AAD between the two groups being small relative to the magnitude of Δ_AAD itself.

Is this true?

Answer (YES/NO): NO